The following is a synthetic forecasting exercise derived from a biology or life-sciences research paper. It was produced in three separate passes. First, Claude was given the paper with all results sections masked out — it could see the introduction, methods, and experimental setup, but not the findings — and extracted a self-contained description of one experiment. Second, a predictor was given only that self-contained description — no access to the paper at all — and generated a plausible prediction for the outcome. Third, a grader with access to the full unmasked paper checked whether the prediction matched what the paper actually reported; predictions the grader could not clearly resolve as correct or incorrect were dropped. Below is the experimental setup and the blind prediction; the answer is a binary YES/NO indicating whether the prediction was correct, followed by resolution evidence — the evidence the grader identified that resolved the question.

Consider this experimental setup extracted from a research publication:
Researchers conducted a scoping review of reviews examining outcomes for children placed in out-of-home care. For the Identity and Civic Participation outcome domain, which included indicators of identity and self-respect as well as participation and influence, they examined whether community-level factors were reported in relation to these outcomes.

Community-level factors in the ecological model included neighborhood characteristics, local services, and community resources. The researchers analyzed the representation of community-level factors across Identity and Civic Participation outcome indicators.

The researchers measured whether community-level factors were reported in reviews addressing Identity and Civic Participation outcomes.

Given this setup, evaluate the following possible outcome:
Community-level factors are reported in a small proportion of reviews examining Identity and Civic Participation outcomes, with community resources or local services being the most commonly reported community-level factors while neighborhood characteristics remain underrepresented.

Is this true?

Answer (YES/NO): NO